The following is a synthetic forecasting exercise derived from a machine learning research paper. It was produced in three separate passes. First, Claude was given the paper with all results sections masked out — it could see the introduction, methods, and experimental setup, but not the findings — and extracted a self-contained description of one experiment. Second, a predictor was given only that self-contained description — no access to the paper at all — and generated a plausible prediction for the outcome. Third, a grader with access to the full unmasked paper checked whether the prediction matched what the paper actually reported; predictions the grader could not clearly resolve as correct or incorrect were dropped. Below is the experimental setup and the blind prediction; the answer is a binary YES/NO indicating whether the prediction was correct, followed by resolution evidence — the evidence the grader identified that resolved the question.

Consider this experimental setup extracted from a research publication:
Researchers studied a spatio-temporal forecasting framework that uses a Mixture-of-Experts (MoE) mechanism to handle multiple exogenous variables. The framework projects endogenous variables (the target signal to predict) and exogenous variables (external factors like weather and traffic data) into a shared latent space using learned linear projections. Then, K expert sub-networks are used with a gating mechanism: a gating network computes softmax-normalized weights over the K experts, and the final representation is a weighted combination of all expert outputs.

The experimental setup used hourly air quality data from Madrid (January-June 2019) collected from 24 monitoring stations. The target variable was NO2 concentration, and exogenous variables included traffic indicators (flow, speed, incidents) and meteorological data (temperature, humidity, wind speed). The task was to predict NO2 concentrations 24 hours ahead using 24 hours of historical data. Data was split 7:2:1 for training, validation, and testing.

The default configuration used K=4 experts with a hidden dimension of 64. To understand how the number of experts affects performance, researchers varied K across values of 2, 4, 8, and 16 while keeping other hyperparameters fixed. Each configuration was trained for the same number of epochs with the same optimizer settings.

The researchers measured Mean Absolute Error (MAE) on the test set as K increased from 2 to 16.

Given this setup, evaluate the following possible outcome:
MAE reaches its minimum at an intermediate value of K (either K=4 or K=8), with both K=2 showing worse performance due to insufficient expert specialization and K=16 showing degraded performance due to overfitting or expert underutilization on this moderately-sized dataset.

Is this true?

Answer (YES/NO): NO